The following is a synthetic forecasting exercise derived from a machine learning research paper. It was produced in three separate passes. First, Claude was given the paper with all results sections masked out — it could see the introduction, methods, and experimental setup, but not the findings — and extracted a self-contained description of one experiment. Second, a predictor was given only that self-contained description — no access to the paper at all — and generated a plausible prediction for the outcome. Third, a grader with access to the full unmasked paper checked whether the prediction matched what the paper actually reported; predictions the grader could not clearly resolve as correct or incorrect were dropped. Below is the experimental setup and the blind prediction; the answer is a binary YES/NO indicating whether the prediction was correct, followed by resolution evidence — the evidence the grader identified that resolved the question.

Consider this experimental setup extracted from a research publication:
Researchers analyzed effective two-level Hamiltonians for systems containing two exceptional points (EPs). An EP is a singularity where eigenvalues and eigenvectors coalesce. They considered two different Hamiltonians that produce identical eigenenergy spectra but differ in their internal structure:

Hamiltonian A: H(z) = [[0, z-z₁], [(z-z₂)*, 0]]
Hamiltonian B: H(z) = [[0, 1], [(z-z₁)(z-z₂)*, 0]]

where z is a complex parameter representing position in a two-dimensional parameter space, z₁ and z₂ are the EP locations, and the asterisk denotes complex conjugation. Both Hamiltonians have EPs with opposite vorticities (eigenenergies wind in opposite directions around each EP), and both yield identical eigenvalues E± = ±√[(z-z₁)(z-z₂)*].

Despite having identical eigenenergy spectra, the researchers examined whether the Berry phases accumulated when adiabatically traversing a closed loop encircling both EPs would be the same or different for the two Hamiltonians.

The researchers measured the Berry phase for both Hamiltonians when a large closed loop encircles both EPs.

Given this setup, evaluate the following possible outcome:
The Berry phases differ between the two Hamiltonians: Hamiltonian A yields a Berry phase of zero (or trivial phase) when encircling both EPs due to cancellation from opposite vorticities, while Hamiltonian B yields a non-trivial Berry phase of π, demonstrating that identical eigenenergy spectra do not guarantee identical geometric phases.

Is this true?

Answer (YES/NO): NO